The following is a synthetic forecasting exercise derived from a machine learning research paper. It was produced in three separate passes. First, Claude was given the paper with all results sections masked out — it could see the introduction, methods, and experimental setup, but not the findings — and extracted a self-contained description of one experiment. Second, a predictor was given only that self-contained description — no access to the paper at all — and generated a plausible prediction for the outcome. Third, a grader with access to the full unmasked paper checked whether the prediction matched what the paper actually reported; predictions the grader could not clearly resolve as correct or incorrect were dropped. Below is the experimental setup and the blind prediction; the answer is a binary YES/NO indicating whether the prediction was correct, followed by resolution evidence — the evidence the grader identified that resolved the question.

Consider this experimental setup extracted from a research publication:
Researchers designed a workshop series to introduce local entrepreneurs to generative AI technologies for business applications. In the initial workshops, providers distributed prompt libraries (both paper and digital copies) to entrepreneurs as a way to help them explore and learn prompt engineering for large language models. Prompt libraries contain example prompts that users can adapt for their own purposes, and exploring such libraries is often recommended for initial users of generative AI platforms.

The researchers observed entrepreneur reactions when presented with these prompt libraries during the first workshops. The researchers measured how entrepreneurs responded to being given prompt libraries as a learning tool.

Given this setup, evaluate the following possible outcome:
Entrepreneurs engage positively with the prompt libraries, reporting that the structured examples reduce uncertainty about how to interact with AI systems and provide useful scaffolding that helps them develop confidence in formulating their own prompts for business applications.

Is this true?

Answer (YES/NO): NO